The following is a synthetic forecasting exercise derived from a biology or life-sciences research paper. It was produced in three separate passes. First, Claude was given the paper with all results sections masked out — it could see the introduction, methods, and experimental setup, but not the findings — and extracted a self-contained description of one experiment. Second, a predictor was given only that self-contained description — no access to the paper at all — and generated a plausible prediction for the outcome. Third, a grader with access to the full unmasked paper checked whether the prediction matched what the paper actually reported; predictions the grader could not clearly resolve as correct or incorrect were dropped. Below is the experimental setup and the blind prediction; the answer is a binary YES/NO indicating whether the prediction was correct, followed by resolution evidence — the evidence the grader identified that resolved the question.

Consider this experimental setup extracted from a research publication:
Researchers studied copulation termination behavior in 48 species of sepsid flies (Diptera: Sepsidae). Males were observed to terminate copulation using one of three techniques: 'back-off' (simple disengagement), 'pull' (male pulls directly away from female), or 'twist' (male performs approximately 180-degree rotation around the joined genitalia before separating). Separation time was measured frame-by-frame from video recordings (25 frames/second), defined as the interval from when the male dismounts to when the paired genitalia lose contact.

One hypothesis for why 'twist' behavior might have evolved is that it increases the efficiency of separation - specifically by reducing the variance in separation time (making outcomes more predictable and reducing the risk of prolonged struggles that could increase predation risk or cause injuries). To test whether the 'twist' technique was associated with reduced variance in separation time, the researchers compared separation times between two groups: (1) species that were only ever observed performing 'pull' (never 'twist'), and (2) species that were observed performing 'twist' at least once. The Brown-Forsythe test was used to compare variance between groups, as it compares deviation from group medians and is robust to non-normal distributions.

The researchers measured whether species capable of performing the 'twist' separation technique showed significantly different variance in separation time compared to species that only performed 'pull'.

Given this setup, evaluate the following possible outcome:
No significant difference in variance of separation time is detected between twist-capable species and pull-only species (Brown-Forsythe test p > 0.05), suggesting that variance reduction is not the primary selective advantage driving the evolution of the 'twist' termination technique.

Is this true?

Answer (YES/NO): NO